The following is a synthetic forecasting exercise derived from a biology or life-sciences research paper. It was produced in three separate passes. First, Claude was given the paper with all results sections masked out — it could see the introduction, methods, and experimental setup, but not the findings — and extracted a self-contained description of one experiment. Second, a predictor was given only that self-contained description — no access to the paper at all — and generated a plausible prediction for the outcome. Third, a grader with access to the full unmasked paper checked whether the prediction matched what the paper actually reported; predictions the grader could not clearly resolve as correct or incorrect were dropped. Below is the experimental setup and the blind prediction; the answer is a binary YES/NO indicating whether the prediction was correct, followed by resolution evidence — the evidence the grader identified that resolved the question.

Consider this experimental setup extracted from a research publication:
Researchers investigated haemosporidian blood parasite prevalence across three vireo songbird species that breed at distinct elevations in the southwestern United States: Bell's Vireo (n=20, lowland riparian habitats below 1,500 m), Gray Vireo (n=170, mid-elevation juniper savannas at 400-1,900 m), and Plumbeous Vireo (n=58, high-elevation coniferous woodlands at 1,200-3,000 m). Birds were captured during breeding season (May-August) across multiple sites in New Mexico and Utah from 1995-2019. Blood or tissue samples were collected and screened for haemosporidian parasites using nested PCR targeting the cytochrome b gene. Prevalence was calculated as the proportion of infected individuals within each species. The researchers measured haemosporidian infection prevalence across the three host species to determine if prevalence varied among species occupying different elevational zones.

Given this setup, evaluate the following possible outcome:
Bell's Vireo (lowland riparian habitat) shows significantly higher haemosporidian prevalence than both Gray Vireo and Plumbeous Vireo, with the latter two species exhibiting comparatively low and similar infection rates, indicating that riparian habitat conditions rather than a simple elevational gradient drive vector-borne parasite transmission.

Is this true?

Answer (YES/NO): NO